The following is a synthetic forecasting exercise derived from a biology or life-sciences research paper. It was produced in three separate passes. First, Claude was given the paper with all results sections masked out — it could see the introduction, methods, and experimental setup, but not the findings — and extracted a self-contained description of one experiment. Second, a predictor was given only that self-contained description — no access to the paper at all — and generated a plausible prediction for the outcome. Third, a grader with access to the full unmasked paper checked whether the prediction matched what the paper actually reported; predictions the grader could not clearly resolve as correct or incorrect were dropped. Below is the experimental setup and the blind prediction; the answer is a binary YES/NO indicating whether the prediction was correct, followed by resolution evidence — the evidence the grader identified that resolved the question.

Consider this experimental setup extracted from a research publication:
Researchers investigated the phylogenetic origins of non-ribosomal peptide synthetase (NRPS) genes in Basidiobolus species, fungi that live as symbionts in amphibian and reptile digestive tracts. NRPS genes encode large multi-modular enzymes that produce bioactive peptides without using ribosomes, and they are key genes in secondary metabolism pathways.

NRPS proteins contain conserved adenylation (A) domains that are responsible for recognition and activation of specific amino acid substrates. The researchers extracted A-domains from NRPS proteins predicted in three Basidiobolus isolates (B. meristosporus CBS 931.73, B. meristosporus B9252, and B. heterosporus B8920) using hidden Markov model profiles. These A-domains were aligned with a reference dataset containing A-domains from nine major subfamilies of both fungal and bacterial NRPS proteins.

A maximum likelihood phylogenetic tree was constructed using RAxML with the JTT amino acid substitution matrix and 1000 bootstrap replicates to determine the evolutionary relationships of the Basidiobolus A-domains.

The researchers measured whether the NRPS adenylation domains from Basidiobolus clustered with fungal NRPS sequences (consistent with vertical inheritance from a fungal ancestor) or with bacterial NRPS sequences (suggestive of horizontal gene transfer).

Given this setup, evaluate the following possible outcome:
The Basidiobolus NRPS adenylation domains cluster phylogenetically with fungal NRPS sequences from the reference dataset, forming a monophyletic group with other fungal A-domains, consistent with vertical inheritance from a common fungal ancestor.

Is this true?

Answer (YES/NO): NO